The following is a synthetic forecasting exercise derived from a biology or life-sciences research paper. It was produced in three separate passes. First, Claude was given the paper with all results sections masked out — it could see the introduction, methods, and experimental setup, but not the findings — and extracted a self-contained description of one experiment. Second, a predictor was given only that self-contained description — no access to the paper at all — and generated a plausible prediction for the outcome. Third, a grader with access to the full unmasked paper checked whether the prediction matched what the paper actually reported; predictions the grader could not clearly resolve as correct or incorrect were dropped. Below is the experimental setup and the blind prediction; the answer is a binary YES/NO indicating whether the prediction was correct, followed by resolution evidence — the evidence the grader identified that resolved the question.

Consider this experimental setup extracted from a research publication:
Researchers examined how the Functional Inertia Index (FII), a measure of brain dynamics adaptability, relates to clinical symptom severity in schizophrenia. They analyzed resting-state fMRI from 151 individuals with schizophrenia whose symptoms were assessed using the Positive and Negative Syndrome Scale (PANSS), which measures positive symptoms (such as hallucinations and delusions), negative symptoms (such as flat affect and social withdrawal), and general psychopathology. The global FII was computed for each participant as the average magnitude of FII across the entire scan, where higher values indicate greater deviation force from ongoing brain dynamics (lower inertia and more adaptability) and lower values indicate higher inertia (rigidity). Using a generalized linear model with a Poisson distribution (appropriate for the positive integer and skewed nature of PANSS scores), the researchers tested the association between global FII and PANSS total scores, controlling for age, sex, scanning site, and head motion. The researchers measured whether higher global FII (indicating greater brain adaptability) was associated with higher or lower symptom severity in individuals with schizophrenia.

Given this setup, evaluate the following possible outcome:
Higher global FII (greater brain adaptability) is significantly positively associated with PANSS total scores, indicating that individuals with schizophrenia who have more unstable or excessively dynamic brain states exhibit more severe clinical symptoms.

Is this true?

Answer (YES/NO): NO